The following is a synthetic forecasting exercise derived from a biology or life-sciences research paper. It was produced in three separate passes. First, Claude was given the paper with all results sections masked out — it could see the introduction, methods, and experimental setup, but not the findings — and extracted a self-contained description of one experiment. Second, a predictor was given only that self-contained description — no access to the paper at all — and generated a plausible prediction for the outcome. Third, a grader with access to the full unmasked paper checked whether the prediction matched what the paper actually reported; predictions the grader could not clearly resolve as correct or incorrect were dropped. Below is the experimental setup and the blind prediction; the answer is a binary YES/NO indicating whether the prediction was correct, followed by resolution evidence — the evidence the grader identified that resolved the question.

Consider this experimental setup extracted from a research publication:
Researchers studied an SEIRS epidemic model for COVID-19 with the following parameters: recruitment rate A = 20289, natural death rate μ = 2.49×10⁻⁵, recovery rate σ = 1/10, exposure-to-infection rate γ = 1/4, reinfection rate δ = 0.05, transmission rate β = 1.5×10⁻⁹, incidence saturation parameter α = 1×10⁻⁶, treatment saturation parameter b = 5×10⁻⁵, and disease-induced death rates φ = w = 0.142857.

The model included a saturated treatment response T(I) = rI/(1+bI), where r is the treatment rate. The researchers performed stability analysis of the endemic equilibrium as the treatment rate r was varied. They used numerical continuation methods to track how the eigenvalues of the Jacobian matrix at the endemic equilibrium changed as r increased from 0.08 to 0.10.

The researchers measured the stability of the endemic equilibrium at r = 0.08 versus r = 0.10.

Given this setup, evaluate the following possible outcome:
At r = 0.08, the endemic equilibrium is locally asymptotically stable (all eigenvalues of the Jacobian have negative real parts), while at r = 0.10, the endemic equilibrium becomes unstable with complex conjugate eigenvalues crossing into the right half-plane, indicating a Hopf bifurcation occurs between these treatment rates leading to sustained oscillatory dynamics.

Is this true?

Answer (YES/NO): YES